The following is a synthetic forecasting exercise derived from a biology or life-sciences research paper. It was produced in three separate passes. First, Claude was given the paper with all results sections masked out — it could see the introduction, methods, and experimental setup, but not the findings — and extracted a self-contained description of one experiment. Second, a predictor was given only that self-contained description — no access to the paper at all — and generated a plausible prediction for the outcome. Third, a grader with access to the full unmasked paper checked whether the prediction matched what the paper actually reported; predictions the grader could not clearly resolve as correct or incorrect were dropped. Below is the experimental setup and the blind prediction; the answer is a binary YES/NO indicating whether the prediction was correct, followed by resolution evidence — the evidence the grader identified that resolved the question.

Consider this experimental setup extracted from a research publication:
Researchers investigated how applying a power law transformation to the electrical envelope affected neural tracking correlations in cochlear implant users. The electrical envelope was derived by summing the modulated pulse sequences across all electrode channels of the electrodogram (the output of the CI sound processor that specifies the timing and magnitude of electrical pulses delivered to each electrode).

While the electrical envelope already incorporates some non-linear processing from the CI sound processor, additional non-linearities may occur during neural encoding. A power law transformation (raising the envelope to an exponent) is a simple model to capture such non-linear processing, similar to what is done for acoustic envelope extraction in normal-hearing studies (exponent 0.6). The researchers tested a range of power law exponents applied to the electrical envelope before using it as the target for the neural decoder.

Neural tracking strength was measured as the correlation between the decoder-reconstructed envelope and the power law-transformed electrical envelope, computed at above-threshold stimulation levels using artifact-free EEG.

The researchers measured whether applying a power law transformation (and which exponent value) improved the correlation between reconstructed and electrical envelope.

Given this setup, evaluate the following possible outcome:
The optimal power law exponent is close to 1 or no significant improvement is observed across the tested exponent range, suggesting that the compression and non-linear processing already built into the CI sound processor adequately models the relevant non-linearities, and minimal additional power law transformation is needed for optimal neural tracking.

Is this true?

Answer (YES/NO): NO